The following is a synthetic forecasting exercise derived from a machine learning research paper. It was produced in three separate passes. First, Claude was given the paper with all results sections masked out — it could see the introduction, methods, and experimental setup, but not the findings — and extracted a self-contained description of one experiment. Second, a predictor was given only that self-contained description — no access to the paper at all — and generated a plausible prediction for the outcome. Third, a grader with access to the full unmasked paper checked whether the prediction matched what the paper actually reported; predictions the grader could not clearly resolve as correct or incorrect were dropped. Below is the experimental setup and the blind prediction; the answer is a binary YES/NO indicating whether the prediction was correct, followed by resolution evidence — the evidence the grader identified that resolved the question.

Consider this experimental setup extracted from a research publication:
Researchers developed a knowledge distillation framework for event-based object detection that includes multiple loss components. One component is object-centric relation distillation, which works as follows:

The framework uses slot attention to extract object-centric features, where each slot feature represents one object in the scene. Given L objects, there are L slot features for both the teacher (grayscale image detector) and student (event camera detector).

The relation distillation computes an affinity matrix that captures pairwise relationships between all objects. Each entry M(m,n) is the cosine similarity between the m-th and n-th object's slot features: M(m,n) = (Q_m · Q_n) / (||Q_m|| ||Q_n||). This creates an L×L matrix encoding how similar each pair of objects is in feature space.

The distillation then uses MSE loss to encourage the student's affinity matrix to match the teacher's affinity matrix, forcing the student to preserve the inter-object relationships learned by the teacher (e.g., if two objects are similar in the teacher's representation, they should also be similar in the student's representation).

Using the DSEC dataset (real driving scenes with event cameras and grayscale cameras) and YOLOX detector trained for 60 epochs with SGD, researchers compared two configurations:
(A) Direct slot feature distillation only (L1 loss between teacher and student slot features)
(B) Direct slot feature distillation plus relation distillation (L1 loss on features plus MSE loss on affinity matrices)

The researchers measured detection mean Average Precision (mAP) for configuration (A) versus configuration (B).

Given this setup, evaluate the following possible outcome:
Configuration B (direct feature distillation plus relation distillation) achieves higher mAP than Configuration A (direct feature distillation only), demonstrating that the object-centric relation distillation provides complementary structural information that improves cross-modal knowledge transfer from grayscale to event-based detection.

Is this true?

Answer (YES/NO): YES